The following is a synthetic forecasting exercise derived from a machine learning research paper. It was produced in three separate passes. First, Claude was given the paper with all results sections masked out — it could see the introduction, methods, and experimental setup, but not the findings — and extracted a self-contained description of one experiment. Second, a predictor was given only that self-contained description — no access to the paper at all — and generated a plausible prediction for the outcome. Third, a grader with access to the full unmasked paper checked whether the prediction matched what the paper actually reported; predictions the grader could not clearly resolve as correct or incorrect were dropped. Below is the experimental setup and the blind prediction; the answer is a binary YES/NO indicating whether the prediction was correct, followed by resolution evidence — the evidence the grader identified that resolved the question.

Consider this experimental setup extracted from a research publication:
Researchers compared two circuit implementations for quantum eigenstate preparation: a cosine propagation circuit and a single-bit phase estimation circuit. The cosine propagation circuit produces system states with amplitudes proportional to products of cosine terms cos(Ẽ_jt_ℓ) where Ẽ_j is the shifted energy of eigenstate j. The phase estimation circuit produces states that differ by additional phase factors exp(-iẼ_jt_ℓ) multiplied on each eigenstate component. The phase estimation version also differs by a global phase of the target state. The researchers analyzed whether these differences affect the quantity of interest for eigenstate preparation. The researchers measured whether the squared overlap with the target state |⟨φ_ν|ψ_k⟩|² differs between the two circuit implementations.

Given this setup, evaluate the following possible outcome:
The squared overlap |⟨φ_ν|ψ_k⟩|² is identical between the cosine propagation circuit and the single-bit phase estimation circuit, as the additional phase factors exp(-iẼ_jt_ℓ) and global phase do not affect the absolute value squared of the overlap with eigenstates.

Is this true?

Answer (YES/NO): YES